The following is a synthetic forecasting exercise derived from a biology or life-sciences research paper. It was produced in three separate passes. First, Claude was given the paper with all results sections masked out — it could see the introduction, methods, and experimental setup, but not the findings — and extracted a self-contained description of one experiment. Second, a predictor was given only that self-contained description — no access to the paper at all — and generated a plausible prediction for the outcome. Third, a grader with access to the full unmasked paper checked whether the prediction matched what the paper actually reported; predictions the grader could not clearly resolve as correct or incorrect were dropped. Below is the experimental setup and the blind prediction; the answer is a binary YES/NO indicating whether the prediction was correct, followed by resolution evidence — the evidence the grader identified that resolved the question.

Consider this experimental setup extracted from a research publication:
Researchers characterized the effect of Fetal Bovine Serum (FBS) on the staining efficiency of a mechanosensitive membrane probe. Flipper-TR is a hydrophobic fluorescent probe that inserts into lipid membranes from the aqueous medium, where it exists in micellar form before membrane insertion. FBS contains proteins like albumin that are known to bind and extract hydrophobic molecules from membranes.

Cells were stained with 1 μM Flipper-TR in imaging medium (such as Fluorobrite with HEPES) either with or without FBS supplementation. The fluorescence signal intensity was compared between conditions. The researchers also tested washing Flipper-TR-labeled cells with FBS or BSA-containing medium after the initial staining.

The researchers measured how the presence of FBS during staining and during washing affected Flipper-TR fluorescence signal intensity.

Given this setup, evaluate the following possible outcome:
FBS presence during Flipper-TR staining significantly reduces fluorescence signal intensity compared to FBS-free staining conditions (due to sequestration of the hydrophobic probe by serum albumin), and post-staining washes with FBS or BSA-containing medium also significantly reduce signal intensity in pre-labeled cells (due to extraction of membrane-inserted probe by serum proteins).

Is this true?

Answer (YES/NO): NO